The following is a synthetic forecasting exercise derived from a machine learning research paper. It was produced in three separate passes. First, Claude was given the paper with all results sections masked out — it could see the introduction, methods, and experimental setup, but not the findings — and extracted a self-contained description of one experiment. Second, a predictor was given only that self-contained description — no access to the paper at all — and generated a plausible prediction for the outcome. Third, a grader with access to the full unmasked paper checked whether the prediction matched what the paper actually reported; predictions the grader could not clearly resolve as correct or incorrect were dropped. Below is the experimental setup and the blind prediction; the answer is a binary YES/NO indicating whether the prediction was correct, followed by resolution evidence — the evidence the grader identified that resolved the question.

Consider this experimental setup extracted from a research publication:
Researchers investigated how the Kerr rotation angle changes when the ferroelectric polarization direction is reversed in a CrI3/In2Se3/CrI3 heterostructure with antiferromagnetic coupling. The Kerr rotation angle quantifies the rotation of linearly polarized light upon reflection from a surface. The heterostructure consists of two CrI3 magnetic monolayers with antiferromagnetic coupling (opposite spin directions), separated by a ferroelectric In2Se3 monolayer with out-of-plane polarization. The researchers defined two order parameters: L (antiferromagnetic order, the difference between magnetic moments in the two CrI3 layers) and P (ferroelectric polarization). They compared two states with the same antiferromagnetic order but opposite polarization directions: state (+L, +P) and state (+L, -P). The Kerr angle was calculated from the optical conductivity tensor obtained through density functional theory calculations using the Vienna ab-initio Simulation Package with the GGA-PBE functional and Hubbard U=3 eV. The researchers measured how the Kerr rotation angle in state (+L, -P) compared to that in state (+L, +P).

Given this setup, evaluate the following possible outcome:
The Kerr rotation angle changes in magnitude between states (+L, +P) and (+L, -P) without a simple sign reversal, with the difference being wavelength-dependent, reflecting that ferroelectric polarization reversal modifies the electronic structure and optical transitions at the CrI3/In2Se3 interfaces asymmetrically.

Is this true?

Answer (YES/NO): NO